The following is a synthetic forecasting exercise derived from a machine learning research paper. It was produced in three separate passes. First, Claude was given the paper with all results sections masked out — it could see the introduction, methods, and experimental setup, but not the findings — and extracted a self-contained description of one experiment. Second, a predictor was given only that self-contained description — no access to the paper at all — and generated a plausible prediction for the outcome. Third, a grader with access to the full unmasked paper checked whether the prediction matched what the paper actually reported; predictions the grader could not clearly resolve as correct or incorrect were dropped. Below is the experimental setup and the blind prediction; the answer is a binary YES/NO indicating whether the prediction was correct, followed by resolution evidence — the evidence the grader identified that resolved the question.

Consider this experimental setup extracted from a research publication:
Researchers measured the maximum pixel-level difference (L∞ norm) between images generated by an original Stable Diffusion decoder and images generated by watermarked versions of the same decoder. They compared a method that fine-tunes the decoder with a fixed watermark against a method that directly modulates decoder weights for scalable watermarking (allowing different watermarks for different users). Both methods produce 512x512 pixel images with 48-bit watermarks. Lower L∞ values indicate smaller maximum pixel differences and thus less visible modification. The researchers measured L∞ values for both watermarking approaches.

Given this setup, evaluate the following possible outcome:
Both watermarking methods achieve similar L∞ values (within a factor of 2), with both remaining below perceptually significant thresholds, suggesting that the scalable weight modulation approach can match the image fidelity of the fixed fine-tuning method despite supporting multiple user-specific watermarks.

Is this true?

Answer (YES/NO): NO